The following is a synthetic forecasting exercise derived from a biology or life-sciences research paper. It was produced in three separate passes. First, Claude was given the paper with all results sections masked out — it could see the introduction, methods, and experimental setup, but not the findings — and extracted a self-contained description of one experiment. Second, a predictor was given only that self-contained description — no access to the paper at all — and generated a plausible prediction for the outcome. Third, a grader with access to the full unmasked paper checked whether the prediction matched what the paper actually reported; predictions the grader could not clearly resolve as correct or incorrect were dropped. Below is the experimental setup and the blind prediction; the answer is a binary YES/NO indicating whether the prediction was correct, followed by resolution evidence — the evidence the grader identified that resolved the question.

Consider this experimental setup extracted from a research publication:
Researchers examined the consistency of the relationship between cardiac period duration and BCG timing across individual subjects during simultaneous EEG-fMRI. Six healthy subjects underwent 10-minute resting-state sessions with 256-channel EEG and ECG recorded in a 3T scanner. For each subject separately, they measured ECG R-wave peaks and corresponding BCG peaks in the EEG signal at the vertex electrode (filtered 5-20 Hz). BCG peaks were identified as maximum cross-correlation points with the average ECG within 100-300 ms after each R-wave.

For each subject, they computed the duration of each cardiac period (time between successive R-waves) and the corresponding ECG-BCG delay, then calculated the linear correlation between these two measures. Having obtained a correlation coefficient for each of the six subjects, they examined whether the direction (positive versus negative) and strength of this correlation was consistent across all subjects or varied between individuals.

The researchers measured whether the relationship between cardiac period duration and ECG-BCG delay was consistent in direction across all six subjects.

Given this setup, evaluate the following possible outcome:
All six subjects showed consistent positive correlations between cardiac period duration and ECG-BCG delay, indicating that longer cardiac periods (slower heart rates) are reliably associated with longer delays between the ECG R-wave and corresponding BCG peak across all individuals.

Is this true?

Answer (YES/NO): YES